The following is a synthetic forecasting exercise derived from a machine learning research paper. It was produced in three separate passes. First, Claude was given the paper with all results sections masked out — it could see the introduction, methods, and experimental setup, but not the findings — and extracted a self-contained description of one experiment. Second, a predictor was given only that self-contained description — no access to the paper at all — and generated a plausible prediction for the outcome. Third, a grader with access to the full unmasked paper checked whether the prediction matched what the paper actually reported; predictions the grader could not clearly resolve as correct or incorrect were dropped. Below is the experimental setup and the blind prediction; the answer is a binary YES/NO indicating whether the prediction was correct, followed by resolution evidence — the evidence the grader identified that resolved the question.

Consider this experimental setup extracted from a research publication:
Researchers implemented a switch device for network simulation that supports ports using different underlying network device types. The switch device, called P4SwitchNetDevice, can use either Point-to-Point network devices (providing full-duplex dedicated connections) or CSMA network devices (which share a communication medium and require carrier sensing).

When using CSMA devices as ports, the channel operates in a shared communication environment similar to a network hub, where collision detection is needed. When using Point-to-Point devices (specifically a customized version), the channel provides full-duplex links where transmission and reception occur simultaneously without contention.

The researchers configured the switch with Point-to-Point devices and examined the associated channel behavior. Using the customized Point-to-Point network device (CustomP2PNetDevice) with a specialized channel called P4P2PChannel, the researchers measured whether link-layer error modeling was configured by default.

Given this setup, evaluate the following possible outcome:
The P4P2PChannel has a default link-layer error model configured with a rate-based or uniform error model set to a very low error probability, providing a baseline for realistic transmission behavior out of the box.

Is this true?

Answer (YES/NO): NO